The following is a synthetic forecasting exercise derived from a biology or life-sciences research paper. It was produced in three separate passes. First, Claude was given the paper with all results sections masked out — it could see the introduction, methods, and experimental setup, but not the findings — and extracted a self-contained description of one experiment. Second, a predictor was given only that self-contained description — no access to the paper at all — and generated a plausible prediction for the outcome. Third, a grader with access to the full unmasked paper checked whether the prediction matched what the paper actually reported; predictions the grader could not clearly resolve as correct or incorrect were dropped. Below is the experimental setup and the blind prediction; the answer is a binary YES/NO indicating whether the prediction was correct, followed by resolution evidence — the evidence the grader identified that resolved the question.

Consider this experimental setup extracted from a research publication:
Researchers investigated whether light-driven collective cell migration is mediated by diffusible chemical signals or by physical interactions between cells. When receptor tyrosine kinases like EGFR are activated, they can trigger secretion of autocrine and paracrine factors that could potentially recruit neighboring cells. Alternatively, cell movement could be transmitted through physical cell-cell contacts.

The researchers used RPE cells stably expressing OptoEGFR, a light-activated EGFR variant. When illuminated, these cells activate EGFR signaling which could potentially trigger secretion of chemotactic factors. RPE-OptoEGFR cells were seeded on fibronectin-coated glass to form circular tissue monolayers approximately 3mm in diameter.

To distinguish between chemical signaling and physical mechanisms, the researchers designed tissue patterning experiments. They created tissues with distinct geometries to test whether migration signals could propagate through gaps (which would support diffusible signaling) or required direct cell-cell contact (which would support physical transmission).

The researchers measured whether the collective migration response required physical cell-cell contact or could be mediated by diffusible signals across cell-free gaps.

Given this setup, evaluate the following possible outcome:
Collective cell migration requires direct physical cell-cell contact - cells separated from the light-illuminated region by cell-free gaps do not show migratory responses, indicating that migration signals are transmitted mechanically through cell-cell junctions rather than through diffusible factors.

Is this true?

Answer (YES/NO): YES